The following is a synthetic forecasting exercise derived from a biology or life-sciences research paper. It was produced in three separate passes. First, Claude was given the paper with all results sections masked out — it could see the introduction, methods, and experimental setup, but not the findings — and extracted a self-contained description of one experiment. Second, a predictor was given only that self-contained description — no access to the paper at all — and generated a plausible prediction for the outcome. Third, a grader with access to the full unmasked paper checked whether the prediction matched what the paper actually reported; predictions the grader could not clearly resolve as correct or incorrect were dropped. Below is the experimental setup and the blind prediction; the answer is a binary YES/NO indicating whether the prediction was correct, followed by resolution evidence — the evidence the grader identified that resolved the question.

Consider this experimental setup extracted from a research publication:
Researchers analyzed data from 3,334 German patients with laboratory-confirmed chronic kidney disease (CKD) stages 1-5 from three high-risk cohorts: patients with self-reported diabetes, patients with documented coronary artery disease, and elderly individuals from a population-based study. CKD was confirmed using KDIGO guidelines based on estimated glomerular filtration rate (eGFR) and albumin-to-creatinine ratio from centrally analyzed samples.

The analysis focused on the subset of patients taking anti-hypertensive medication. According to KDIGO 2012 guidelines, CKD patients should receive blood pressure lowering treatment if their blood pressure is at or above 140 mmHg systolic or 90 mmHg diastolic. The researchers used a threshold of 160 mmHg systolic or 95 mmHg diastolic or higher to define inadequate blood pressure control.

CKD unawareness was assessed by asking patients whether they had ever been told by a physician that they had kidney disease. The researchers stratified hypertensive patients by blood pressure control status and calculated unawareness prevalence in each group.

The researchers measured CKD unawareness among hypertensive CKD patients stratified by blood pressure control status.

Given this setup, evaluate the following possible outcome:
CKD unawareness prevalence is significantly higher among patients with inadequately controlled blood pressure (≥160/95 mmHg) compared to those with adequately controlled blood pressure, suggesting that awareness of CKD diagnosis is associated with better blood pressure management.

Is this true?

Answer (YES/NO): NO